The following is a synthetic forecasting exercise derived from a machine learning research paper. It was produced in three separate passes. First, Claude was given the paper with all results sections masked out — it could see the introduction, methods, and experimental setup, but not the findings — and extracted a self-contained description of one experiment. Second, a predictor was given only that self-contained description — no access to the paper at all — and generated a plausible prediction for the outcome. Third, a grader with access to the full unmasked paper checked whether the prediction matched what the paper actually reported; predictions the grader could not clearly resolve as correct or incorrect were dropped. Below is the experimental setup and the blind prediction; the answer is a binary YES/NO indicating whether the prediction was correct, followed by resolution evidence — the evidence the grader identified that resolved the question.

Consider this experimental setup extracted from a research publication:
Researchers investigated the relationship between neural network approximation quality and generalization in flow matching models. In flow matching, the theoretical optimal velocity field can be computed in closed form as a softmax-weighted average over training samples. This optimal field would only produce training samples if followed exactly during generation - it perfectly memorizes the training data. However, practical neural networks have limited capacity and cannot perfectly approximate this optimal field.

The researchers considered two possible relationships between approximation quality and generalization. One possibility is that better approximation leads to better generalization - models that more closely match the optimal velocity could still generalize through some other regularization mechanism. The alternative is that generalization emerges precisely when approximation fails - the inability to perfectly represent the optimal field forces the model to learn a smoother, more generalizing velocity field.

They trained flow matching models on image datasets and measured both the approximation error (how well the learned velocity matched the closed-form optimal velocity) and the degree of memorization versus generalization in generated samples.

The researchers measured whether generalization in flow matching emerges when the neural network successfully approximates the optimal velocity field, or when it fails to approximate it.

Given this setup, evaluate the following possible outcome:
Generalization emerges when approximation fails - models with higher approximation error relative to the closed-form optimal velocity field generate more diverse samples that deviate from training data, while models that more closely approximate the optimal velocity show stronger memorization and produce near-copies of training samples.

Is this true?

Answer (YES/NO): YES